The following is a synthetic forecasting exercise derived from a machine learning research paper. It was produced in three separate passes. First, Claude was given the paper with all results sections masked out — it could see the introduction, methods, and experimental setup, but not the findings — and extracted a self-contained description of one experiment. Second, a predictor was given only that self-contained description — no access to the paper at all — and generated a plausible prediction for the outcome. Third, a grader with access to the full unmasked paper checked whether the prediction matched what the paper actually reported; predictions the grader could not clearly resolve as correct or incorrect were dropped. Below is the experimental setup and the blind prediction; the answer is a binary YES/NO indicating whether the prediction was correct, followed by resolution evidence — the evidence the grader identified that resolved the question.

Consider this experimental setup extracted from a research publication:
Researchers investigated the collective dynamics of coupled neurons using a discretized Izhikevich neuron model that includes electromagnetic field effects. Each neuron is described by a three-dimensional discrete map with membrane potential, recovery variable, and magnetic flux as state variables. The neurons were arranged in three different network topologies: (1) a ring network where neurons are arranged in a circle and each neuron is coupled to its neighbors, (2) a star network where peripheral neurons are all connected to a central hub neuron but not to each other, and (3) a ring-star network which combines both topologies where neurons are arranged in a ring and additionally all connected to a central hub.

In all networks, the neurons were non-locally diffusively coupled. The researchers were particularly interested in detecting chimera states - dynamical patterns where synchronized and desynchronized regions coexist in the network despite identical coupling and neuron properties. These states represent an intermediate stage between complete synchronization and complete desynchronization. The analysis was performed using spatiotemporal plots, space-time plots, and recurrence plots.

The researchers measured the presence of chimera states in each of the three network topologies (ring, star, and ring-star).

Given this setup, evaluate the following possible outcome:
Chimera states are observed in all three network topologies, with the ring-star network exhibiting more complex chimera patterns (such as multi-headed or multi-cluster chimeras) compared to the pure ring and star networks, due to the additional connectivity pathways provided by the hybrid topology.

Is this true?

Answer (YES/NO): NO